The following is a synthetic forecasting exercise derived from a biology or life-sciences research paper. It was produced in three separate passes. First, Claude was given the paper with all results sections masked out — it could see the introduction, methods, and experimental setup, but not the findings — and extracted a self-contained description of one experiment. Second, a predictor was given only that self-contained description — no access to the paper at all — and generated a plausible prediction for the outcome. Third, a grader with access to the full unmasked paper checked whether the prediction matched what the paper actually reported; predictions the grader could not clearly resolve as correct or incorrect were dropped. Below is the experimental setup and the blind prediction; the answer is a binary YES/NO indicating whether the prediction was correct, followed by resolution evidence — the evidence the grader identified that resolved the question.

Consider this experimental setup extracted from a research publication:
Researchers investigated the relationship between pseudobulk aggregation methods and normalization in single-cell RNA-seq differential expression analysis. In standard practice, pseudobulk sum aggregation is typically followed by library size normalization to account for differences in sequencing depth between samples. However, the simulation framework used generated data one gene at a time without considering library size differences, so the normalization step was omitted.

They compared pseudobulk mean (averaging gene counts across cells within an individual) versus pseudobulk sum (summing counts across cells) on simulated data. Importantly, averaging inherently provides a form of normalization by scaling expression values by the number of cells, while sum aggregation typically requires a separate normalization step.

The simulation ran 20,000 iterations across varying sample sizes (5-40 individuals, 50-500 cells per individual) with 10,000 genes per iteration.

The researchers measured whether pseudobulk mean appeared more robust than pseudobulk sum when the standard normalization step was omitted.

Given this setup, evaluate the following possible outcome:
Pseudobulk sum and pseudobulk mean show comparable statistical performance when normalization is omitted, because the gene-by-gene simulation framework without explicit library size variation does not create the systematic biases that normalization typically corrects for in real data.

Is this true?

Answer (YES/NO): NO